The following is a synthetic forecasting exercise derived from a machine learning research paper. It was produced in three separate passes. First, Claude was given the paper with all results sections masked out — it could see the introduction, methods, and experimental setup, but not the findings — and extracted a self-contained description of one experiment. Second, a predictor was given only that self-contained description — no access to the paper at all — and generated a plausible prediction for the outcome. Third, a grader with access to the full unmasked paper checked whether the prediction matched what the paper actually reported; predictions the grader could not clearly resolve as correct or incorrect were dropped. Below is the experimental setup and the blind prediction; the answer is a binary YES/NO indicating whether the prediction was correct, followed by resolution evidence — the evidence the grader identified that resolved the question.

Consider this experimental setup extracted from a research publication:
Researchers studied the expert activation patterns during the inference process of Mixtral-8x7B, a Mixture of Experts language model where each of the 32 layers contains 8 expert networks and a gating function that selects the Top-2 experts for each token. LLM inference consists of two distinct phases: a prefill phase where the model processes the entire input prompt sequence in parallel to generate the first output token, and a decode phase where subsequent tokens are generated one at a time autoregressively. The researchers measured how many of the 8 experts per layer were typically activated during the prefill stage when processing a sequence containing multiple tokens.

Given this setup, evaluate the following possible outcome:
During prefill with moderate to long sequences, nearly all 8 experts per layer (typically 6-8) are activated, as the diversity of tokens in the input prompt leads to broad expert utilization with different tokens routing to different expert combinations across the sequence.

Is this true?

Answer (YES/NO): YES